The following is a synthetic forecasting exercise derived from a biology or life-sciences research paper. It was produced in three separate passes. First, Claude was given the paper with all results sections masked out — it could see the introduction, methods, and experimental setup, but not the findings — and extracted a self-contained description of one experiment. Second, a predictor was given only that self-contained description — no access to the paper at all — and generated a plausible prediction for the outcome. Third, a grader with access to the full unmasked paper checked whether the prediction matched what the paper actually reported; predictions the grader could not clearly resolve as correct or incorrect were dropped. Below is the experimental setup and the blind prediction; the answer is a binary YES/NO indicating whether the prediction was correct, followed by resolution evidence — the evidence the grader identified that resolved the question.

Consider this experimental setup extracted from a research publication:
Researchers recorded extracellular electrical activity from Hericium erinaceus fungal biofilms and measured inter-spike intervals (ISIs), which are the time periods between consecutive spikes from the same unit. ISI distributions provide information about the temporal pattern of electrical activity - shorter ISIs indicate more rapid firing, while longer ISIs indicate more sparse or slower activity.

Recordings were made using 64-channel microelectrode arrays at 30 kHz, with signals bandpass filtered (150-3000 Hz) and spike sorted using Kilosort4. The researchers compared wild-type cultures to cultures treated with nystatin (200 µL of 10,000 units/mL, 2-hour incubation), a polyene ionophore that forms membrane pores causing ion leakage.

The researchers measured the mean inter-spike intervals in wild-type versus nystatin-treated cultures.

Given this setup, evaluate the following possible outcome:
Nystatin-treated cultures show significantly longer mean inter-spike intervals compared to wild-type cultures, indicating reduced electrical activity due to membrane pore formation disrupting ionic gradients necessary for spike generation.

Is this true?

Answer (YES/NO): NO